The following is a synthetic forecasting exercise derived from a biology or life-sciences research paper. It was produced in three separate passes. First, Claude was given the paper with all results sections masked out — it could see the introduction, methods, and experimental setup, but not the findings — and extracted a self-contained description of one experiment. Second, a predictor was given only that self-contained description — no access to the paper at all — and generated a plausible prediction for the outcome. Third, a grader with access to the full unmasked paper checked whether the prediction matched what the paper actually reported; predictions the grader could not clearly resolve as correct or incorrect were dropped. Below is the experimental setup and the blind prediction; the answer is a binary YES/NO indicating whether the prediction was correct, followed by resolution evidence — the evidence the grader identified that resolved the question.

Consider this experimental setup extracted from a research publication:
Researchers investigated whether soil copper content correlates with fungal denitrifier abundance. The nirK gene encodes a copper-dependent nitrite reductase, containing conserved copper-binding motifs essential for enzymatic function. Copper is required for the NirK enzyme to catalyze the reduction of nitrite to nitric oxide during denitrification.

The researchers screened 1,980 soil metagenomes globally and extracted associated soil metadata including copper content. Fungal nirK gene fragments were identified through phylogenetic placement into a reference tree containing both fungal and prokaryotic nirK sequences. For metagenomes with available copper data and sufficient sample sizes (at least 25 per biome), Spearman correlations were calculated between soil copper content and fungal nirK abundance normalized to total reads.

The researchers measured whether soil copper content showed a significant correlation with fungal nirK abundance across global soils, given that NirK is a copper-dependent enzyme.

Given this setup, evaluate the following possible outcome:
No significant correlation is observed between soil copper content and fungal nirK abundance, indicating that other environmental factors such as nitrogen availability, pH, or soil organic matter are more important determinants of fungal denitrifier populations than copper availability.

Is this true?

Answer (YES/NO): YES